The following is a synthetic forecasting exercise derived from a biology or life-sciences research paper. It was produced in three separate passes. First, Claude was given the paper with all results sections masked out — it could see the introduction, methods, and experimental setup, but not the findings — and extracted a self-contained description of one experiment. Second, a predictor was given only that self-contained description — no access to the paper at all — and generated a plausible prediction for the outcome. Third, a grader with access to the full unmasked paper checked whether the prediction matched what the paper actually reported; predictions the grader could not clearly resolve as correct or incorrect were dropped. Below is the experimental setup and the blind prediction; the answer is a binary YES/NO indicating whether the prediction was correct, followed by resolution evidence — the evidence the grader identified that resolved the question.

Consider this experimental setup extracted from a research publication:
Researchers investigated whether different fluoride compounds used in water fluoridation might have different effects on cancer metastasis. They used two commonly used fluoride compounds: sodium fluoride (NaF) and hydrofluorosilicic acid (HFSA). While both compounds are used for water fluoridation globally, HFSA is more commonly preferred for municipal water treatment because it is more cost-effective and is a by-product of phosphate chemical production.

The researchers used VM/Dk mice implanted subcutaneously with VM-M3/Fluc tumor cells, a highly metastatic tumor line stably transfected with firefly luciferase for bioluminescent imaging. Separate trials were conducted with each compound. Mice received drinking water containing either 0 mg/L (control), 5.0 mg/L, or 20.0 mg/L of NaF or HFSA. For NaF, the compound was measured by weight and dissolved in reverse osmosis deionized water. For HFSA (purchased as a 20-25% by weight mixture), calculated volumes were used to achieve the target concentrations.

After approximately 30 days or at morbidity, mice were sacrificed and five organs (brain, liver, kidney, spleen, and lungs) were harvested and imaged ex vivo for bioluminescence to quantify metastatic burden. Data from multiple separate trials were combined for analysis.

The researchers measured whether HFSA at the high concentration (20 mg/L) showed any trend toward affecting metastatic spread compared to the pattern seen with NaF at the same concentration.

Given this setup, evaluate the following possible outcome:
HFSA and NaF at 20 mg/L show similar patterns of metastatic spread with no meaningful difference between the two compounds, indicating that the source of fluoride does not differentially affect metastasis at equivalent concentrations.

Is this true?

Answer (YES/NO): NO